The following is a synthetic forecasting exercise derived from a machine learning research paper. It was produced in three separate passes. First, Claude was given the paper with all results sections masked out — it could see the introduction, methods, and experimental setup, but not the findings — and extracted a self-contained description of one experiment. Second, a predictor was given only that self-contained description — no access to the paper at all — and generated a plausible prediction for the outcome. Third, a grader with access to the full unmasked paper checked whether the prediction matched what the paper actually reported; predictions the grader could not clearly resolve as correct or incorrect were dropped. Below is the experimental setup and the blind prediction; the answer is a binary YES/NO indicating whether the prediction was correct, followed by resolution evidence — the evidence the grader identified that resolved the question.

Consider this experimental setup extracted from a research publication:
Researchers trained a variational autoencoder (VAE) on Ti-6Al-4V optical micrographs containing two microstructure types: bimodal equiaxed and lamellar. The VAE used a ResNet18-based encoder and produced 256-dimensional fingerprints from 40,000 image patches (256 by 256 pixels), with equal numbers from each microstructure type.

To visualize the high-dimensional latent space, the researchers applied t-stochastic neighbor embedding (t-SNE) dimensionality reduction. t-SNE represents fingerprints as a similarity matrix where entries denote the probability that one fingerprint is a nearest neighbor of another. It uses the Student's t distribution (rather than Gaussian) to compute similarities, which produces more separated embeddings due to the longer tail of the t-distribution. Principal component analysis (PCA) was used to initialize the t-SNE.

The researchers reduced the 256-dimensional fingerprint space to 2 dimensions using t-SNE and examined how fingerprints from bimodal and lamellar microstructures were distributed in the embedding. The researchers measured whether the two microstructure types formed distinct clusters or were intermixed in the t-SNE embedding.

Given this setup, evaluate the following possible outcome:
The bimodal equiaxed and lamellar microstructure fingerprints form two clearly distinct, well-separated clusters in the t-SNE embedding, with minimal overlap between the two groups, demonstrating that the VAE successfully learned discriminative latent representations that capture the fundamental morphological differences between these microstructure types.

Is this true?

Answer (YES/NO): YES